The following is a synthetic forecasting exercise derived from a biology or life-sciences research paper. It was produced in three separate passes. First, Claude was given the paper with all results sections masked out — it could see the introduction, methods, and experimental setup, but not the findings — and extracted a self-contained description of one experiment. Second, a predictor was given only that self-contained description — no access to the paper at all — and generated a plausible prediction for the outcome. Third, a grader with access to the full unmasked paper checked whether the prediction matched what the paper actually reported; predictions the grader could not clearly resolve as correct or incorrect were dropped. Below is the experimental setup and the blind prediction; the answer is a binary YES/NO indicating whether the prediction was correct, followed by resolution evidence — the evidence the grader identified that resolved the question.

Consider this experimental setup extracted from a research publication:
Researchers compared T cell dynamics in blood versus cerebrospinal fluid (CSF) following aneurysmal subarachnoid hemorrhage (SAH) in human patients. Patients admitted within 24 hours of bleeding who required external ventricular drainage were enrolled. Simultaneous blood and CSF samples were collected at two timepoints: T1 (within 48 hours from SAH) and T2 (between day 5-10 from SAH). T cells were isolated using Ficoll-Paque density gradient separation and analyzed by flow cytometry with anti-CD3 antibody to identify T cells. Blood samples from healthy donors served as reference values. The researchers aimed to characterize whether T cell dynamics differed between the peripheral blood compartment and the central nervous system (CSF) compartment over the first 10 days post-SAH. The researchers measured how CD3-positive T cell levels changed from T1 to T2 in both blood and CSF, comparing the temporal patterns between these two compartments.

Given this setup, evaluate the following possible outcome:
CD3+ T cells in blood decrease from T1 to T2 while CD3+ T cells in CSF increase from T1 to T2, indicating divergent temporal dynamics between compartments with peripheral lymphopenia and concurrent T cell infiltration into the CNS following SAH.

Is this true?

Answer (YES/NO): NO